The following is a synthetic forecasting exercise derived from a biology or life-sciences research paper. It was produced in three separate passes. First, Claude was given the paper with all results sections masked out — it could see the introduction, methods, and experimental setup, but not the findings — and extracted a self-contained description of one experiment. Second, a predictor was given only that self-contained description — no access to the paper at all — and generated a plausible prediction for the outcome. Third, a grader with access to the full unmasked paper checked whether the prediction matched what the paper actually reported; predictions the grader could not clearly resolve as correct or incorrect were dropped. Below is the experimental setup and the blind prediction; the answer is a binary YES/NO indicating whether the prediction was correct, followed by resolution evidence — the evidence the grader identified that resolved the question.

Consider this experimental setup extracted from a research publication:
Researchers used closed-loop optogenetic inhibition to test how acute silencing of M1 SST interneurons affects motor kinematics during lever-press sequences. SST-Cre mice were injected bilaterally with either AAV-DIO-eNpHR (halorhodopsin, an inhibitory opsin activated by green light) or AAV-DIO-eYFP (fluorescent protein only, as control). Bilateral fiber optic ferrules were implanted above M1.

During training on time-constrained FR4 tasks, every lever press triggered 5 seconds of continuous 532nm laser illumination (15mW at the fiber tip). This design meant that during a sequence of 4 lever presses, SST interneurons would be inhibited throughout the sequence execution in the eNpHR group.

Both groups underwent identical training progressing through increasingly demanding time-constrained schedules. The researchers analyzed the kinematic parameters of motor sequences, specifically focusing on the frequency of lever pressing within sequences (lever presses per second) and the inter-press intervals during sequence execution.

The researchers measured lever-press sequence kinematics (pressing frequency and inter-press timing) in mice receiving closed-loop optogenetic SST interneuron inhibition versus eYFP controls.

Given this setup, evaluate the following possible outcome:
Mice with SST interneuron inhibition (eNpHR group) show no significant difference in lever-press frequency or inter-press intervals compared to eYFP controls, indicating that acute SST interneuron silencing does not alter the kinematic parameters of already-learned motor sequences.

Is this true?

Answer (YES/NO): NO